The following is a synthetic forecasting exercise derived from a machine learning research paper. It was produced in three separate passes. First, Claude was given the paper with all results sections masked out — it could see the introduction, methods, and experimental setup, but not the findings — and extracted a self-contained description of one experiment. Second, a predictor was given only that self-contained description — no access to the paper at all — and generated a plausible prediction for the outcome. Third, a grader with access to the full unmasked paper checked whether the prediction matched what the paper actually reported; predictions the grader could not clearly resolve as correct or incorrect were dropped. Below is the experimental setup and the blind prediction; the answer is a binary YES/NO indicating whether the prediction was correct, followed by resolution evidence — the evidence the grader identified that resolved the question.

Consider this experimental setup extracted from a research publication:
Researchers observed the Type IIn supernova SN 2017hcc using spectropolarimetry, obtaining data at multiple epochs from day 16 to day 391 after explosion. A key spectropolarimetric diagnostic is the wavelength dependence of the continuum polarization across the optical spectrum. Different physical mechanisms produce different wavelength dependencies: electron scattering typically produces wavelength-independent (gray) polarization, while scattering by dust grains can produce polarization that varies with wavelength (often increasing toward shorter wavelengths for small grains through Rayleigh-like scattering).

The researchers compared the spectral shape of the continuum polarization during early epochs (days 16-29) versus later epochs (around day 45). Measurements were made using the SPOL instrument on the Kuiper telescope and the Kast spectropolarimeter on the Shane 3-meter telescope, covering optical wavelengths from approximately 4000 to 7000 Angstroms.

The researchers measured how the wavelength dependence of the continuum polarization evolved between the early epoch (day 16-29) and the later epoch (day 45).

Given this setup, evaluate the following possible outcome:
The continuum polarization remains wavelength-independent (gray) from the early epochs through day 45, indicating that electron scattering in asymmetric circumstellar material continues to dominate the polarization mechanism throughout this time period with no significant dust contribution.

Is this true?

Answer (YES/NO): NO